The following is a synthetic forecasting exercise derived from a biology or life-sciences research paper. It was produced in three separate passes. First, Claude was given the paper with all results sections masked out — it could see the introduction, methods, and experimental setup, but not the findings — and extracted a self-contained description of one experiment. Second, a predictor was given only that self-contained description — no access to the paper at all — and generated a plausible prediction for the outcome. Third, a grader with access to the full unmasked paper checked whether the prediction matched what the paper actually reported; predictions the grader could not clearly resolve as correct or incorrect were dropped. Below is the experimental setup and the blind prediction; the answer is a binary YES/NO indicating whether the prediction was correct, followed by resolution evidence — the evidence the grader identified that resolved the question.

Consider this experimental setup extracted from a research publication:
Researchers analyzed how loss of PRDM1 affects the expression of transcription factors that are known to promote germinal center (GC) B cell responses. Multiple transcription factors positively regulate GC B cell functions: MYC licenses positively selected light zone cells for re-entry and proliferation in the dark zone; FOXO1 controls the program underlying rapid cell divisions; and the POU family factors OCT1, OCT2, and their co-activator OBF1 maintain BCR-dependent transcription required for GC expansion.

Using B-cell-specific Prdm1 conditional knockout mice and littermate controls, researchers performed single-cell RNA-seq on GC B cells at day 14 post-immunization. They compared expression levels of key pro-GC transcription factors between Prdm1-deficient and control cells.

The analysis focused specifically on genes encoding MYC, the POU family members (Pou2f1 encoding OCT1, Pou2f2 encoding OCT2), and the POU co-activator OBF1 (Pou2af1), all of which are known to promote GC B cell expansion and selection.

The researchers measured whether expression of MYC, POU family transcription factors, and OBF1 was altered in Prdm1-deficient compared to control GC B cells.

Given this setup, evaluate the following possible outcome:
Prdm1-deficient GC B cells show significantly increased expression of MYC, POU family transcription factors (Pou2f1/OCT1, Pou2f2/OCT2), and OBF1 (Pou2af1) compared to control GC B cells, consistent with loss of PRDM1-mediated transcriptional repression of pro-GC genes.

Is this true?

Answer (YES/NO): NO